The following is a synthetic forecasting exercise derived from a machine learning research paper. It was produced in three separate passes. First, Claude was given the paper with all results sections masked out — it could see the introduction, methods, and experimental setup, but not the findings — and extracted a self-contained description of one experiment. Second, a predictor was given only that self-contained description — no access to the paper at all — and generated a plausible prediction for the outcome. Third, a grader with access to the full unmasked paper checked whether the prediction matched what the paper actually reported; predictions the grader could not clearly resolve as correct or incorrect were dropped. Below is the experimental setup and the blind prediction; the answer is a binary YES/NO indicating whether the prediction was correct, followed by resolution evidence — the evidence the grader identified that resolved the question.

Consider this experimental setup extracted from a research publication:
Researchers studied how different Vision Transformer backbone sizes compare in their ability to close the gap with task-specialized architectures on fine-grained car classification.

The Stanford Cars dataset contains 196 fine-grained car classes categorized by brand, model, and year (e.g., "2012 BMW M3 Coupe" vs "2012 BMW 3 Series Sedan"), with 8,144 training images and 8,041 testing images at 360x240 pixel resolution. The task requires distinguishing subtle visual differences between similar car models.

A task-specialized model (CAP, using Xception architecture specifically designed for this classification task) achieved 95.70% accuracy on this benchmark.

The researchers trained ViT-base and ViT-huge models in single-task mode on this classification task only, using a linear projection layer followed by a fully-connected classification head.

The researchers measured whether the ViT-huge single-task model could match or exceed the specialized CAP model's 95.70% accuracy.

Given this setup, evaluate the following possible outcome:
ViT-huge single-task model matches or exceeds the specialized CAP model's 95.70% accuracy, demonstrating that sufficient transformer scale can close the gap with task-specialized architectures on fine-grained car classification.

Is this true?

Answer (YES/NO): YES